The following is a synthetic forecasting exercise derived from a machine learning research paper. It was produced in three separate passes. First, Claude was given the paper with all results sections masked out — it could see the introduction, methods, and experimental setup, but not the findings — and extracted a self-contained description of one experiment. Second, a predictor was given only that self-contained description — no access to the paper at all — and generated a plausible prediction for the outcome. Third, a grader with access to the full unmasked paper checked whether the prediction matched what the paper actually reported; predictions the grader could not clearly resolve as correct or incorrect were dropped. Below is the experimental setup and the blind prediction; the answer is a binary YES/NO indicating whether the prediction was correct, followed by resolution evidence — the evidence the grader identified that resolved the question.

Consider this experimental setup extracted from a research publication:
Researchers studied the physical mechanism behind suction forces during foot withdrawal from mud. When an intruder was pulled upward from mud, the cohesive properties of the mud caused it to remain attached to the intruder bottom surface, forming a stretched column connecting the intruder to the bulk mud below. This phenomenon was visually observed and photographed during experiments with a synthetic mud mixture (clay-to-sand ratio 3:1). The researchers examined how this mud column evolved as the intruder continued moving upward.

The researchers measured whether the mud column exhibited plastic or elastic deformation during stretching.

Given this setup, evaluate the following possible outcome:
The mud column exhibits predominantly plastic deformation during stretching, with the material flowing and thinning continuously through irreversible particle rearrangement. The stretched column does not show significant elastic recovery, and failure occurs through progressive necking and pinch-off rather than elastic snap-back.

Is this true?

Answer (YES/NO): YES